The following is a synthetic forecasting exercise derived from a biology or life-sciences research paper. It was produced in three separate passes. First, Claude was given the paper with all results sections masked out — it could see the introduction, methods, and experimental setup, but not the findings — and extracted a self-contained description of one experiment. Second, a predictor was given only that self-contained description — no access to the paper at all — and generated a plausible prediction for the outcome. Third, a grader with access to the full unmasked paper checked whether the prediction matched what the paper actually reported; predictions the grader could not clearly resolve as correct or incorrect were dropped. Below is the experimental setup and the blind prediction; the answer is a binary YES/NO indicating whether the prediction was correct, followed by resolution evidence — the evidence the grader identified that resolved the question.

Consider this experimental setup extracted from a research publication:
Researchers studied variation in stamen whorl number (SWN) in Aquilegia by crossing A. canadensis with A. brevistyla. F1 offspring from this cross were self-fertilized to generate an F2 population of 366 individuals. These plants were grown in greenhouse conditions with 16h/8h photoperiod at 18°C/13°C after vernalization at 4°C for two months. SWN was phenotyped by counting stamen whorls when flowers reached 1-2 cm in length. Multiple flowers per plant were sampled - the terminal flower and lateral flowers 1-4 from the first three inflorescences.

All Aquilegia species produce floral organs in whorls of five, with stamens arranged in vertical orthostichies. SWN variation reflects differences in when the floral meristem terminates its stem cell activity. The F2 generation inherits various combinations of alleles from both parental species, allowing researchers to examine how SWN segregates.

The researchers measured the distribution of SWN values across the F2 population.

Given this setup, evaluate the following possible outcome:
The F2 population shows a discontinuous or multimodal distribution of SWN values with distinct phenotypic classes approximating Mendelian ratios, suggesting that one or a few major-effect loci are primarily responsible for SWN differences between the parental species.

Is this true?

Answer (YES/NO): NO